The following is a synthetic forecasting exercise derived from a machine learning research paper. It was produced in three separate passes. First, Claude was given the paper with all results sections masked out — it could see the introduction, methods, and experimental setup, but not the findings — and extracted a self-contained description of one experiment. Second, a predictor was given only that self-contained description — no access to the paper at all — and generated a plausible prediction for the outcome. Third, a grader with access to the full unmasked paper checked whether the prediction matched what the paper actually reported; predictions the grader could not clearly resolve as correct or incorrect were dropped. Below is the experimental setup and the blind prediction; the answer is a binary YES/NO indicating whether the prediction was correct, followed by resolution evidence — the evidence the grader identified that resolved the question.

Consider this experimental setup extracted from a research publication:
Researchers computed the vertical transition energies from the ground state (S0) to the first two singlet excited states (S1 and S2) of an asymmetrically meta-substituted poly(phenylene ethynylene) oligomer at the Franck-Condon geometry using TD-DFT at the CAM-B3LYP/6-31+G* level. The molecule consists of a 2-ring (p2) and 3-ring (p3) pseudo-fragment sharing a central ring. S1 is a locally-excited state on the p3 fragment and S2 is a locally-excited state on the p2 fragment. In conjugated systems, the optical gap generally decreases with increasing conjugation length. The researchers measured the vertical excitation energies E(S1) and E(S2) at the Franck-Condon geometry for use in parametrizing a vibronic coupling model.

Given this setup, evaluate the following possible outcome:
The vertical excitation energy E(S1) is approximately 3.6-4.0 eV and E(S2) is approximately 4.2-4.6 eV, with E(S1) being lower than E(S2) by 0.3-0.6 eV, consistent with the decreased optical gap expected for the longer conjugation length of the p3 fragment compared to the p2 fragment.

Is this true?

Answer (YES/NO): YES